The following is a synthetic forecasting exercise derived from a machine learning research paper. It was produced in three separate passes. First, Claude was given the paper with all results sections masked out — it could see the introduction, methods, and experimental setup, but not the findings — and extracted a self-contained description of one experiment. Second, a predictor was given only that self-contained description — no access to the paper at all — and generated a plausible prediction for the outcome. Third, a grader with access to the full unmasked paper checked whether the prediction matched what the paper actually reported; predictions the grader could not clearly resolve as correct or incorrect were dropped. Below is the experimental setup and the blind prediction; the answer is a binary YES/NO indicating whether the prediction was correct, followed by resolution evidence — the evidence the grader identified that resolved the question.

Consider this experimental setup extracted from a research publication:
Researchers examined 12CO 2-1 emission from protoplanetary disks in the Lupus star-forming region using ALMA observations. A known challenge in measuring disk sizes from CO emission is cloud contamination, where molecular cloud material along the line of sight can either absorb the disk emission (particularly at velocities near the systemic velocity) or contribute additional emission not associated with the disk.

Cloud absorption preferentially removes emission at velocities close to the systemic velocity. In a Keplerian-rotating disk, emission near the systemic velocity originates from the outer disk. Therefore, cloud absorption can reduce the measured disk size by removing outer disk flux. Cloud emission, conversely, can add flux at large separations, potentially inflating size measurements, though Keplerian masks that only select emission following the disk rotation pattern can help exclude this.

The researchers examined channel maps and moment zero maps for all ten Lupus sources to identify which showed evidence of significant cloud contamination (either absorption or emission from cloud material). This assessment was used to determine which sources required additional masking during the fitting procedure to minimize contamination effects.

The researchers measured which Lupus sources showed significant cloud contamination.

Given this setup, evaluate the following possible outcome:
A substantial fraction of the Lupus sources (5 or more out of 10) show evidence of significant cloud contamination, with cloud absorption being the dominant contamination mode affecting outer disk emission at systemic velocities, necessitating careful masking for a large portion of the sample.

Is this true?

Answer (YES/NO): NO